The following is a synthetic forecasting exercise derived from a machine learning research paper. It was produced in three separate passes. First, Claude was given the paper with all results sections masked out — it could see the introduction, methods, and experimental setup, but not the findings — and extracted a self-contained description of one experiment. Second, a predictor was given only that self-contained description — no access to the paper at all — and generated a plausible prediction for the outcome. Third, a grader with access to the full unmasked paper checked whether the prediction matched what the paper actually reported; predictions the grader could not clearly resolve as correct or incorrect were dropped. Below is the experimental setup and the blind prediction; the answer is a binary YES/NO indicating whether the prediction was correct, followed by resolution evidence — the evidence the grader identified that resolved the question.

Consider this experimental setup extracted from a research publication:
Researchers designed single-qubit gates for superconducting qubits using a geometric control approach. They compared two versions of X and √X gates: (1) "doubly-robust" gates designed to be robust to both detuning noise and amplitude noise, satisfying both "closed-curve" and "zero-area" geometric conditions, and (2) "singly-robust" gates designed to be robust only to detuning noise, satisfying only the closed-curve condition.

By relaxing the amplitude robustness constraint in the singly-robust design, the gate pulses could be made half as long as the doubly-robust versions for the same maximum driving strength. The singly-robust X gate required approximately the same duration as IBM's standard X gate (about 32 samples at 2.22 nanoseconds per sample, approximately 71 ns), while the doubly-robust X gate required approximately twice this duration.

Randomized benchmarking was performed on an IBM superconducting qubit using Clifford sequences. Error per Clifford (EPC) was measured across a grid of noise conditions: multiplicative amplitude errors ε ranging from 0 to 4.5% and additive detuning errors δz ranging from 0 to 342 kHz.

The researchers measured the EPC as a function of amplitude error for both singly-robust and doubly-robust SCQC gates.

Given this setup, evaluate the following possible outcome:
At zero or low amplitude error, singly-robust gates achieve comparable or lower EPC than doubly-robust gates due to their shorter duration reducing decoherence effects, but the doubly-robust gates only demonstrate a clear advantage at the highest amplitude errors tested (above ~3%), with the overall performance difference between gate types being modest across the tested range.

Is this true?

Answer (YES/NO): NO